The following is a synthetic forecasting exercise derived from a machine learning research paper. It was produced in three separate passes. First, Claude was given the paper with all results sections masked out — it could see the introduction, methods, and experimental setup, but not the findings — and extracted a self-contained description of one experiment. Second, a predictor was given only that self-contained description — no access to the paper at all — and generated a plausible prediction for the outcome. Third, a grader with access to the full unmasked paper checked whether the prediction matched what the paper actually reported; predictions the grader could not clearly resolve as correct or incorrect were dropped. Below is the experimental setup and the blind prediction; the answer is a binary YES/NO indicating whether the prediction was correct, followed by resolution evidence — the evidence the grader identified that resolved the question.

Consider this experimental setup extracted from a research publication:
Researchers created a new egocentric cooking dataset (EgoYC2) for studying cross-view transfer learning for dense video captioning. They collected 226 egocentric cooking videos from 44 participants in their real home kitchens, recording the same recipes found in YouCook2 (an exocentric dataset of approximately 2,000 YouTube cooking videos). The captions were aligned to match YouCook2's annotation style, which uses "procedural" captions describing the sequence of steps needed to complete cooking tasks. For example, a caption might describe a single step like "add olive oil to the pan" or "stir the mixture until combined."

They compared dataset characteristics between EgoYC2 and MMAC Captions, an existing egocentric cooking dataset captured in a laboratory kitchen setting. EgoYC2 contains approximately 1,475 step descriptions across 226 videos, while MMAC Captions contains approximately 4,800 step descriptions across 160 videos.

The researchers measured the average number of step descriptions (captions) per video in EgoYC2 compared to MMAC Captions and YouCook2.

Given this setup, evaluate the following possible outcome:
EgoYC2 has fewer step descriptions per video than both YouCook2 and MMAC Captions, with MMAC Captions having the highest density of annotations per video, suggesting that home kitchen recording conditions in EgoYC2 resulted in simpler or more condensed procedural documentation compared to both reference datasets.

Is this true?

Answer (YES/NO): NO